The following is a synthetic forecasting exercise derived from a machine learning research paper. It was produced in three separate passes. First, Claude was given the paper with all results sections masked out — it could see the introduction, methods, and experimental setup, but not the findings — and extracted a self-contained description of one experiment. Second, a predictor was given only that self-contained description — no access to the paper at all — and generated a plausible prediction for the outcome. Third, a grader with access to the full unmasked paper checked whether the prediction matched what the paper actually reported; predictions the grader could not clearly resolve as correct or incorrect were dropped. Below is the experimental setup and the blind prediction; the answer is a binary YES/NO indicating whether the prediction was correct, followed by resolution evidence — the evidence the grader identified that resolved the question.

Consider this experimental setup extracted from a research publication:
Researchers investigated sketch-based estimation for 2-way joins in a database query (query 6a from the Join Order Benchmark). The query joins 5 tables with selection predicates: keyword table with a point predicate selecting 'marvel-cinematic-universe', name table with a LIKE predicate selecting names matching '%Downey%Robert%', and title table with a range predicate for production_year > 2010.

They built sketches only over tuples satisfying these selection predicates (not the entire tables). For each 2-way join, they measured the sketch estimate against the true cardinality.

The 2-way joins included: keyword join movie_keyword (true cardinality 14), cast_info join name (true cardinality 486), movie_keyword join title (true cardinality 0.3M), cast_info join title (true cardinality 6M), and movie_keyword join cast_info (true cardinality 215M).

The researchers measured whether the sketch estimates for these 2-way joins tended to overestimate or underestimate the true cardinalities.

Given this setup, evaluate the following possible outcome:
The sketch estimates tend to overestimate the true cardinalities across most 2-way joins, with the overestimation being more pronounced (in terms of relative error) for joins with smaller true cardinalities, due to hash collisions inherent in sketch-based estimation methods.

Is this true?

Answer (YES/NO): NO